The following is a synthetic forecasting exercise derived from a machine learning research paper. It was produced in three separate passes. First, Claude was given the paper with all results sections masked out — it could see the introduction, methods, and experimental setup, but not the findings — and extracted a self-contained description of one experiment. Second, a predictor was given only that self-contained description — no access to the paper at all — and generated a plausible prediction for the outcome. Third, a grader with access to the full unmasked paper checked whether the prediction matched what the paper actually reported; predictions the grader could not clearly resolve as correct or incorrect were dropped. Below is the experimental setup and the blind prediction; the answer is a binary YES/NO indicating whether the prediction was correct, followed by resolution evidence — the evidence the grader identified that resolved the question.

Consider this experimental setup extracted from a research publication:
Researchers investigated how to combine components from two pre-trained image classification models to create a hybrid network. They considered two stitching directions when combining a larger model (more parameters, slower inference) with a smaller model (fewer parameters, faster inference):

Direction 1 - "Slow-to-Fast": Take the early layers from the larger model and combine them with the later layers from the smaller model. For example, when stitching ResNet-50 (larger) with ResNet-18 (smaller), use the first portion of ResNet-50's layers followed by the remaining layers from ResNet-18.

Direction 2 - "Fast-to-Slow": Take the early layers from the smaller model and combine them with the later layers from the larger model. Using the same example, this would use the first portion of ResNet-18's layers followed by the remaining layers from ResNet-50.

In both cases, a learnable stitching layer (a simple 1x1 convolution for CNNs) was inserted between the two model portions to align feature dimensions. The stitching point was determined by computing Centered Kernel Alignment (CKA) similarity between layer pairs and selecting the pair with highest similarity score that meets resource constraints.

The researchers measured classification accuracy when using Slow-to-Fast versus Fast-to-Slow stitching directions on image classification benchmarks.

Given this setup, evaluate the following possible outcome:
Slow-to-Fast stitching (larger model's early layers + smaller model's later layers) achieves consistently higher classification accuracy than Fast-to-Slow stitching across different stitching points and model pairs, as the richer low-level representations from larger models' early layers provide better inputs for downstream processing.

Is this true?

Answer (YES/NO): NO